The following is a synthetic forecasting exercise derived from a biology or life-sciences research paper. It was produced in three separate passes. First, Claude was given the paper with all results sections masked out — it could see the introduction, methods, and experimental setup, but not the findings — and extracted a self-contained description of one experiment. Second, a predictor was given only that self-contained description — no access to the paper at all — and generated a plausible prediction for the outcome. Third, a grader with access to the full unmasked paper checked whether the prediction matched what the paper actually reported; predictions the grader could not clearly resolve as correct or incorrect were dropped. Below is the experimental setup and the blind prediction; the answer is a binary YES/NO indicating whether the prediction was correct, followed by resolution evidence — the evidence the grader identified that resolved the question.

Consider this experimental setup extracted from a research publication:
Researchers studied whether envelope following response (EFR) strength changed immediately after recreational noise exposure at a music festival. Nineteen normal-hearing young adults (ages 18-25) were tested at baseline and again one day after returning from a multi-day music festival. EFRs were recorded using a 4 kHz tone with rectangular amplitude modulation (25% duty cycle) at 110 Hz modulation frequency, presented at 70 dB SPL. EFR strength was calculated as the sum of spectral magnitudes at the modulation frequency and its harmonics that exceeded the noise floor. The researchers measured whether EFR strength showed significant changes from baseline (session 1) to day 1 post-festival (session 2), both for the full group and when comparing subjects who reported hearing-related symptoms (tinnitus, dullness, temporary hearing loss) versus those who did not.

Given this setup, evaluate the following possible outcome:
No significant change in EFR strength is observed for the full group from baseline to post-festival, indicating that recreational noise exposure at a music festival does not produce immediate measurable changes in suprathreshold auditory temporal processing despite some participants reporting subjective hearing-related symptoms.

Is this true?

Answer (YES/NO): YES